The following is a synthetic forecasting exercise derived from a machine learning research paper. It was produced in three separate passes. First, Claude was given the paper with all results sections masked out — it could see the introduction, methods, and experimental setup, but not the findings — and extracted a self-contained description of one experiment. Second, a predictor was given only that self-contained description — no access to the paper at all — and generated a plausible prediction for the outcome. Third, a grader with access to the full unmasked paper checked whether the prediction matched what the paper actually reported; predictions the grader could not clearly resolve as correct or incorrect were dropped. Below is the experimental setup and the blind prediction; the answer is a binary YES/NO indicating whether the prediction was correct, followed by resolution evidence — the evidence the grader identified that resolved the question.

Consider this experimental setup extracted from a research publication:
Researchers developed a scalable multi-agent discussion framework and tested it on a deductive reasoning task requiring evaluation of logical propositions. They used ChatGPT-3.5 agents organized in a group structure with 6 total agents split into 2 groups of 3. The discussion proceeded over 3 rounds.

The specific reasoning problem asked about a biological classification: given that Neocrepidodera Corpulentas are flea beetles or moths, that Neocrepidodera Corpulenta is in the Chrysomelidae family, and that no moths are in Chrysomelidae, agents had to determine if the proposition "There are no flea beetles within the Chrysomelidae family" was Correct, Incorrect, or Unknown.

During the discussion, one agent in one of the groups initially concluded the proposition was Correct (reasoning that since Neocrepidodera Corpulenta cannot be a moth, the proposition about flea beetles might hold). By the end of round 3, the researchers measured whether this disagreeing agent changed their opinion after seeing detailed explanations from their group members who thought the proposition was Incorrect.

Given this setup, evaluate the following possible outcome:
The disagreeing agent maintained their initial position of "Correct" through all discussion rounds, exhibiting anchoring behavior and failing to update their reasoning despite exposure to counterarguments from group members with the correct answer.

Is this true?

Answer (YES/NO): NO